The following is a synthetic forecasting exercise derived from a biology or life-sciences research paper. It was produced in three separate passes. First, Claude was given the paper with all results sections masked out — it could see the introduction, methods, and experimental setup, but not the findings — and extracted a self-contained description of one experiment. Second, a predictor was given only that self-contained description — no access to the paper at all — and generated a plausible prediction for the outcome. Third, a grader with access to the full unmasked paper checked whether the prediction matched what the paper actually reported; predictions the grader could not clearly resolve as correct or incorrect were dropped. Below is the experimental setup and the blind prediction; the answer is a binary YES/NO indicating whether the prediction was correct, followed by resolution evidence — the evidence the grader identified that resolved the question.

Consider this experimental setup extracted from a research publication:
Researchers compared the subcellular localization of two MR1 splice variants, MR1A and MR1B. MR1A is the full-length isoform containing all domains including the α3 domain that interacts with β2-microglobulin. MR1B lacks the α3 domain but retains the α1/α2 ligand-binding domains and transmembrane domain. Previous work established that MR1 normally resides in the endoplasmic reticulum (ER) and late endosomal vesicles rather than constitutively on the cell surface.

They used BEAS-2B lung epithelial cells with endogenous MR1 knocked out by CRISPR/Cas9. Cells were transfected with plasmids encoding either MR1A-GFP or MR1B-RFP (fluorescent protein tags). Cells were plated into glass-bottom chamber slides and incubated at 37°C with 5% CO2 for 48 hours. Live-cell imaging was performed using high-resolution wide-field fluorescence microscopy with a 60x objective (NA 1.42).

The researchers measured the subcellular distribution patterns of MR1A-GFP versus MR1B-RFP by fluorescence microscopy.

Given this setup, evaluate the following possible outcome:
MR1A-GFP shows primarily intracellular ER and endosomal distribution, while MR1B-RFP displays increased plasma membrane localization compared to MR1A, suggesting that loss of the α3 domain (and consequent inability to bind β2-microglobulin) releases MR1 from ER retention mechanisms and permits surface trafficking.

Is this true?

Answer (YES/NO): NO